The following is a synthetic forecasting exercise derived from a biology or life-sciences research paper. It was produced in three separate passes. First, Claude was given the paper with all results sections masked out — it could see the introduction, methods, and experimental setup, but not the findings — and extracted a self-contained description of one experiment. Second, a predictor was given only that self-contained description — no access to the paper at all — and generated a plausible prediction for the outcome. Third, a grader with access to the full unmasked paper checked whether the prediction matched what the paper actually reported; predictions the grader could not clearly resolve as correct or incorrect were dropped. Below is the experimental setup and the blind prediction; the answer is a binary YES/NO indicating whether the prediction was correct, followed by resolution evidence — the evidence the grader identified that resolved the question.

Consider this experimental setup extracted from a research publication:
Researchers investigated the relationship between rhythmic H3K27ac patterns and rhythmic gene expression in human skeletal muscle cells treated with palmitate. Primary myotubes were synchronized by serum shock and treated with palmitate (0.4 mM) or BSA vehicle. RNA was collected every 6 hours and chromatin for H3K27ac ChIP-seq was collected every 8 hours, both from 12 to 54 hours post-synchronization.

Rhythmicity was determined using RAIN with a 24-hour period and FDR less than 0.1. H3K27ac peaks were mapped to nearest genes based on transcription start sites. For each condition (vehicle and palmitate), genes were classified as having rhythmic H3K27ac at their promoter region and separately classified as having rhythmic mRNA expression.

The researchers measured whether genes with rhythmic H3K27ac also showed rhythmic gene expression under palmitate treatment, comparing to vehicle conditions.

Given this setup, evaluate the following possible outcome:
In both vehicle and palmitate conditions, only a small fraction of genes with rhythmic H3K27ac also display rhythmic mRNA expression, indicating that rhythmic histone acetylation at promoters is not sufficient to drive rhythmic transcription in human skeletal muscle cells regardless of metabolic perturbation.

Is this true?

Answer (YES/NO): NO